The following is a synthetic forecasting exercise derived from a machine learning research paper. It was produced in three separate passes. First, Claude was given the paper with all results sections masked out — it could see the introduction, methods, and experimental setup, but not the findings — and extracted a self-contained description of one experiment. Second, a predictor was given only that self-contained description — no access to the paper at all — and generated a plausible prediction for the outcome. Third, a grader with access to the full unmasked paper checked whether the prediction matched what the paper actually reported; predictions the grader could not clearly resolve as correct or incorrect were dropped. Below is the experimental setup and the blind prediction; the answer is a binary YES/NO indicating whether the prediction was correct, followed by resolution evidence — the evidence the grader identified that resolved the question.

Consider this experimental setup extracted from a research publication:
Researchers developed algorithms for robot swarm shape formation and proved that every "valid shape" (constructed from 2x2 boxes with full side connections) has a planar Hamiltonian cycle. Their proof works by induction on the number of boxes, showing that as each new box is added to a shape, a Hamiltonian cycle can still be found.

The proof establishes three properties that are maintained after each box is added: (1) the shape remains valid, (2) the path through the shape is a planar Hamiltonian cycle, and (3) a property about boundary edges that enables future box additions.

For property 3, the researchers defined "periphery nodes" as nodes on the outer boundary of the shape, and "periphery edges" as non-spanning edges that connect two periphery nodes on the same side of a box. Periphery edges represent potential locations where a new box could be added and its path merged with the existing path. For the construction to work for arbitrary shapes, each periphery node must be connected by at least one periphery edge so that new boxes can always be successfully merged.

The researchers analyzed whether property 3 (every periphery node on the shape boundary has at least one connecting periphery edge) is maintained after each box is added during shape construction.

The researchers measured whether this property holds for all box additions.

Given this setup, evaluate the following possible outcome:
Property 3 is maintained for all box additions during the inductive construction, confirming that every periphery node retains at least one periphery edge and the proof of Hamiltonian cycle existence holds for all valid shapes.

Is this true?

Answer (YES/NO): YES